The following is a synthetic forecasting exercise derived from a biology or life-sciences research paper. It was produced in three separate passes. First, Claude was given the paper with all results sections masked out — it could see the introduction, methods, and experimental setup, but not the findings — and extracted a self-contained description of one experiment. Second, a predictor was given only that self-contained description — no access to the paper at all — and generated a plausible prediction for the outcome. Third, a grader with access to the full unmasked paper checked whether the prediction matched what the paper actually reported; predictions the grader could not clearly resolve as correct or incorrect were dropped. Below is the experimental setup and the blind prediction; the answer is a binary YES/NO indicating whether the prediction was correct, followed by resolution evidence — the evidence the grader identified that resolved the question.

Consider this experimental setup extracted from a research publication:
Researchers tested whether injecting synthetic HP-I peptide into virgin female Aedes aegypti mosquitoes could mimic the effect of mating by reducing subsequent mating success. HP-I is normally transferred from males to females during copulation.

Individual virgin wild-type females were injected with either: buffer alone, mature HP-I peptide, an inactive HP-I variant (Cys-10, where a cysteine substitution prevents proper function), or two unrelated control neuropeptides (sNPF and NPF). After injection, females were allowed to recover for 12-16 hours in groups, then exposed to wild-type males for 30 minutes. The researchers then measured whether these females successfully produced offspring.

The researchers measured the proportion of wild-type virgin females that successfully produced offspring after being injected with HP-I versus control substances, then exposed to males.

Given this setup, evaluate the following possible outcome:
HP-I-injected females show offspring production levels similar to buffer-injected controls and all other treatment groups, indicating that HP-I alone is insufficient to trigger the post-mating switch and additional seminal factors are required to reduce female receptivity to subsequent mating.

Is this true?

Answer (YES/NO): NO